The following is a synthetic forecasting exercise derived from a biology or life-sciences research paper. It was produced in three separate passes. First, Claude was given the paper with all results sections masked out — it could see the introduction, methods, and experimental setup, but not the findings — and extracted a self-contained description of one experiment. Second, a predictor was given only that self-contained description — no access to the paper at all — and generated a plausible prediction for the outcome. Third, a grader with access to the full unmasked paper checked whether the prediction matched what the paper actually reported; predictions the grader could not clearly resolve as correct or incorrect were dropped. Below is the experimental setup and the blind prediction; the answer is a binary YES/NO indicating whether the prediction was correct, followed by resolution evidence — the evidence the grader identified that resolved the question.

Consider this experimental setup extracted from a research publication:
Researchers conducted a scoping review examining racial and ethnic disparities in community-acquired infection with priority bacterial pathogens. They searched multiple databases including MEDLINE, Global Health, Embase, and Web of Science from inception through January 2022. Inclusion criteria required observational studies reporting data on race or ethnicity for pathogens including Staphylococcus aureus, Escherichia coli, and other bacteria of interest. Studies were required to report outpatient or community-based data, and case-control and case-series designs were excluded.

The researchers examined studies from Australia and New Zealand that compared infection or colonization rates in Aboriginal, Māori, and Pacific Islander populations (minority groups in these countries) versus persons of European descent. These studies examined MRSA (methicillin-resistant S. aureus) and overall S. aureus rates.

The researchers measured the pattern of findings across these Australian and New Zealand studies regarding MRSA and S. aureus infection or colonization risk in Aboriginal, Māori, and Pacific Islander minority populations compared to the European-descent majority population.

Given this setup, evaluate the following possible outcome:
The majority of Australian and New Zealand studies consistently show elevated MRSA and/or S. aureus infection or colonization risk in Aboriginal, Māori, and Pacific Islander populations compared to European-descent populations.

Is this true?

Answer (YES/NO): YES